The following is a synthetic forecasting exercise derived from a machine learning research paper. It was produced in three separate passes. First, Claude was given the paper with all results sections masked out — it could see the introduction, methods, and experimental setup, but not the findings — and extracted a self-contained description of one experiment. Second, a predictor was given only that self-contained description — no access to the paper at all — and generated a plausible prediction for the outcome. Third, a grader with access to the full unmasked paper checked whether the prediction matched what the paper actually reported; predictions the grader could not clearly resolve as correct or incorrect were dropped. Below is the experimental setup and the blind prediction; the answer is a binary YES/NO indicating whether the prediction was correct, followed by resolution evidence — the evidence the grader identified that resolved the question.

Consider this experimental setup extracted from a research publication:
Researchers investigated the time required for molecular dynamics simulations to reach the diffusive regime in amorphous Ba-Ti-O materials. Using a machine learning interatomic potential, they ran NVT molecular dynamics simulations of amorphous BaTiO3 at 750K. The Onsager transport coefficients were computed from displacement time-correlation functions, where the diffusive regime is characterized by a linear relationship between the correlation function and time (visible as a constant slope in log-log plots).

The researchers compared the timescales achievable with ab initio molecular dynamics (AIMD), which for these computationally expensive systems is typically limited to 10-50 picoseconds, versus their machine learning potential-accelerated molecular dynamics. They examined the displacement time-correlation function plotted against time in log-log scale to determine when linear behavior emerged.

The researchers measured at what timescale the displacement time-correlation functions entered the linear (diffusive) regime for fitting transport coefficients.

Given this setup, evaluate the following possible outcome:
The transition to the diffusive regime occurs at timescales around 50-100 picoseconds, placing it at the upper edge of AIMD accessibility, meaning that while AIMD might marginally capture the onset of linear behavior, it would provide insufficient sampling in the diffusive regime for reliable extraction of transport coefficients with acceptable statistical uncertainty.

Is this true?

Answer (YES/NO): NO